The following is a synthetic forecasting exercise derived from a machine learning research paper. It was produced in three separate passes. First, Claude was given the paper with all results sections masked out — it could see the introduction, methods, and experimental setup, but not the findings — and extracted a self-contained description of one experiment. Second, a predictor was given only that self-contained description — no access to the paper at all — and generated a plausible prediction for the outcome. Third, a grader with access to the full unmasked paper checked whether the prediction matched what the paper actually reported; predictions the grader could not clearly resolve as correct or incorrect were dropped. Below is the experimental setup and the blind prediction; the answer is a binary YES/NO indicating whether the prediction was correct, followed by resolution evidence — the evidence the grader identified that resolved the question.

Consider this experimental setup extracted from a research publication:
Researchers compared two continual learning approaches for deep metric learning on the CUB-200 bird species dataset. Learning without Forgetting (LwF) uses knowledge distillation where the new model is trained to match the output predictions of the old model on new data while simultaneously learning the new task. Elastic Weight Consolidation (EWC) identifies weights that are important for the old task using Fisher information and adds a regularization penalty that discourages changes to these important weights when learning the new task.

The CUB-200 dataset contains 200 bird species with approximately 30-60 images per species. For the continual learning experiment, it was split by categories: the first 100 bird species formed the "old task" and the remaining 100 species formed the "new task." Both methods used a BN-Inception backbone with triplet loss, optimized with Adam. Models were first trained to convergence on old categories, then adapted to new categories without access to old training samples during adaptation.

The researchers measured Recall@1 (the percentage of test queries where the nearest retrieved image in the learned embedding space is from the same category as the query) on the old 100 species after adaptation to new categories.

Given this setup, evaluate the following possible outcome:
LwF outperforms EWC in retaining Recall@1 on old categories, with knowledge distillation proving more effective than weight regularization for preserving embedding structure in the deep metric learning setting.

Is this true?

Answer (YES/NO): NO